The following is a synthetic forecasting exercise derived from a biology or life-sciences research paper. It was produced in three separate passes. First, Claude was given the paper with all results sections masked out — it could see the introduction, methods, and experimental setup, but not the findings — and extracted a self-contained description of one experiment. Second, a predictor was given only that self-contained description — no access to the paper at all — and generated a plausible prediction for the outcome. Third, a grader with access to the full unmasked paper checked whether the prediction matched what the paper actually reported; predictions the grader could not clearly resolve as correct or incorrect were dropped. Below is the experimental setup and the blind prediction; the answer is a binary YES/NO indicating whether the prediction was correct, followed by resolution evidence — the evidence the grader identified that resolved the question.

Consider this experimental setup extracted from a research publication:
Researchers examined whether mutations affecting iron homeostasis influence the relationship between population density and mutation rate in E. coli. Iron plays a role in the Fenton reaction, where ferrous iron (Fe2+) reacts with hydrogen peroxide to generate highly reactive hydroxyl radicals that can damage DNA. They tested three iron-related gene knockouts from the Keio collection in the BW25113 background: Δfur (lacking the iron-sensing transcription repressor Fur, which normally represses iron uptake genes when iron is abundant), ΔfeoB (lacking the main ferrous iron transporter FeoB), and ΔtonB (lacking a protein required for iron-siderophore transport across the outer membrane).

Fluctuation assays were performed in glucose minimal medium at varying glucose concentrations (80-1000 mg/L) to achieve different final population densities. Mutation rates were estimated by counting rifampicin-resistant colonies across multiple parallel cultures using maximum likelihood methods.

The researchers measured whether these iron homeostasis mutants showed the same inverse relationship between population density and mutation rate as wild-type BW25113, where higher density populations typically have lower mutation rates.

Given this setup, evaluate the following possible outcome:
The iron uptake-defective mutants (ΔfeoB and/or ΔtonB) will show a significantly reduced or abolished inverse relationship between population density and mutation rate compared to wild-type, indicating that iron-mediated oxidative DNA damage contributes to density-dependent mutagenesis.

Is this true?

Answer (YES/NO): NO